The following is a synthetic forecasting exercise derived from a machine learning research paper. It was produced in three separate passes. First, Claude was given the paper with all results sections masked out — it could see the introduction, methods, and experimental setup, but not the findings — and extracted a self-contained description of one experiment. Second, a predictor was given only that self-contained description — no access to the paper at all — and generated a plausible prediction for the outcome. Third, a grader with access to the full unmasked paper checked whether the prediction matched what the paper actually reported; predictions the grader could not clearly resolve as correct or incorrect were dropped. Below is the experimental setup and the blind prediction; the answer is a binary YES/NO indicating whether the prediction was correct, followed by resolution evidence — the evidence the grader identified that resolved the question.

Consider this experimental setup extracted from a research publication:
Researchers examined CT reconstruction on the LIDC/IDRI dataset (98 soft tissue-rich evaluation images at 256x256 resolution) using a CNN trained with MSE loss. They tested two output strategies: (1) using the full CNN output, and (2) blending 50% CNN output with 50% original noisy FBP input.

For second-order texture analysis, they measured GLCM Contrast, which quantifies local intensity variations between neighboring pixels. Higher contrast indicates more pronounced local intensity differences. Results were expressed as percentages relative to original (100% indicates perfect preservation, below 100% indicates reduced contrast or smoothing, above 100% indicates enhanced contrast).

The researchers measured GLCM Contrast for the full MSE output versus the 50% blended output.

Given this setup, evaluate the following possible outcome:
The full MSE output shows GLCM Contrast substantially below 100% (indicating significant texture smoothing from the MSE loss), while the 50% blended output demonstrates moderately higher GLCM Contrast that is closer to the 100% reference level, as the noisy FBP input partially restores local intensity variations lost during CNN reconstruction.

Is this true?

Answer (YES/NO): YES